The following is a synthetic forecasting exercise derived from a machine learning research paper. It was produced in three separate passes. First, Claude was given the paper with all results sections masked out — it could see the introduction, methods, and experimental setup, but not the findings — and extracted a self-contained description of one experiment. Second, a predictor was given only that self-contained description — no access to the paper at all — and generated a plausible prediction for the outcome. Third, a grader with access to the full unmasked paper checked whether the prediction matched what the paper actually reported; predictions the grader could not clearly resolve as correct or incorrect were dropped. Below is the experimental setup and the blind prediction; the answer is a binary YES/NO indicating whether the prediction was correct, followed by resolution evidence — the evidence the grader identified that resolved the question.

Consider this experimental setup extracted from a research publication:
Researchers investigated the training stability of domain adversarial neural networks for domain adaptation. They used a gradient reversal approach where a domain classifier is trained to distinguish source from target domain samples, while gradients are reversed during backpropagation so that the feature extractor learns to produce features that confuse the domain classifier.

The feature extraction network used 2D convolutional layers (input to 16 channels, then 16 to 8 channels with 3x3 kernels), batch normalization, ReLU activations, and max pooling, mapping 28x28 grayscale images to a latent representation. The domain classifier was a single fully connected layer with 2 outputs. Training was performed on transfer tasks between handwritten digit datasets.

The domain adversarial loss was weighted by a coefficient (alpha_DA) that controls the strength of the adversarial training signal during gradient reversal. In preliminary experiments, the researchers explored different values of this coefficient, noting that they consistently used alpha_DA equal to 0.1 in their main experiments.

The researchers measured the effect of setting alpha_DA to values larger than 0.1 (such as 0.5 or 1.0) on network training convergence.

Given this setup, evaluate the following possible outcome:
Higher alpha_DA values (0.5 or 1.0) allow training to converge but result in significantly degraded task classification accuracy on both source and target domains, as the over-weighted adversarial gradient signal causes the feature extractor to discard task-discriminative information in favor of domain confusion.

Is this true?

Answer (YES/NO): NO